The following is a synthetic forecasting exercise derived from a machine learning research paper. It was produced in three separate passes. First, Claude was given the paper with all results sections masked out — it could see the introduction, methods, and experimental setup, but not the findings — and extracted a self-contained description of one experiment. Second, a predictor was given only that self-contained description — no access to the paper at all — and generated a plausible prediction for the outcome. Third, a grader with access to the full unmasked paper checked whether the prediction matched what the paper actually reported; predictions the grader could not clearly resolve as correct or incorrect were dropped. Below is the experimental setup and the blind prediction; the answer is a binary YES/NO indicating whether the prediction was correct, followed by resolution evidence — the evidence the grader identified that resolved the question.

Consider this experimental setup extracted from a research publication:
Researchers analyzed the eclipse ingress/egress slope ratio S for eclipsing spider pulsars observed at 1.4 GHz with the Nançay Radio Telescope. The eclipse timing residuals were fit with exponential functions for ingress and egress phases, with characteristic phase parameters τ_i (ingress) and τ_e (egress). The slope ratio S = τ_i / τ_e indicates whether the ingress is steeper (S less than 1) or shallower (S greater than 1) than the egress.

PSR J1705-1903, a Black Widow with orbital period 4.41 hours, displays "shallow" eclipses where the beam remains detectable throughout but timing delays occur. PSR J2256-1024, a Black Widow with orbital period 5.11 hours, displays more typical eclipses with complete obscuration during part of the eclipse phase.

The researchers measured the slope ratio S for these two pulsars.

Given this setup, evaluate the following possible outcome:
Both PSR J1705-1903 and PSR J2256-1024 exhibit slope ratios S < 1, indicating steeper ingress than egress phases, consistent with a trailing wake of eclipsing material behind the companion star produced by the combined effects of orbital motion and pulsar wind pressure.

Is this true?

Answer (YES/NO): NO